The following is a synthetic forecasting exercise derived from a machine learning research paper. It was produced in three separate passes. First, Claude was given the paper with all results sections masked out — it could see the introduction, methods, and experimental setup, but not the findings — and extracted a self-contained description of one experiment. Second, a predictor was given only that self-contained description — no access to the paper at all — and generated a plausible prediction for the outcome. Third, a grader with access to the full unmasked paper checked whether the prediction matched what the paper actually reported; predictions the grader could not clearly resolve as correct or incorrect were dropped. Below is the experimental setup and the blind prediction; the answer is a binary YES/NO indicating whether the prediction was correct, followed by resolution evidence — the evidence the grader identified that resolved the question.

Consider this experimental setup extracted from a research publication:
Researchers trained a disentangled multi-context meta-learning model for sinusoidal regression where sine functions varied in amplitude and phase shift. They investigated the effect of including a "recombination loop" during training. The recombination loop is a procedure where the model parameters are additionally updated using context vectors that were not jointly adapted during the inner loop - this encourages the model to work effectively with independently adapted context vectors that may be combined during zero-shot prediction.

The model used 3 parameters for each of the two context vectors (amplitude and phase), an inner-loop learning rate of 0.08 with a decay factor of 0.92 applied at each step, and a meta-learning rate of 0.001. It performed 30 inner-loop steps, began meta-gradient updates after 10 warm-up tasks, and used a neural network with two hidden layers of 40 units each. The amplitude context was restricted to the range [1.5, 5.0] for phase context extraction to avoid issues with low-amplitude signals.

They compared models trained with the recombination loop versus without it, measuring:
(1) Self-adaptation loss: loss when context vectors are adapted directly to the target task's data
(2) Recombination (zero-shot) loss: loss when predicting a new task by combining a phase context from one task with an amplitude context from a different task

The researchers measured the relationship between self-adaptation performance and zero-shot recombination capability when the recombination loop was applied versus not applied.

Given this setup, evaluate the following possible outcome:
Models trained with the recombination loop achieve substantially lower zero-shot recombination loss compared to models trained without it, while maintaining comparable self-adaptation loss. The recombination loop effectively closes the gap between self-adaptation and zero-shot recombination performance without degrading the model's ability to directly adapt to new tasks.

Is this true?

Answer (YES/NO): NO